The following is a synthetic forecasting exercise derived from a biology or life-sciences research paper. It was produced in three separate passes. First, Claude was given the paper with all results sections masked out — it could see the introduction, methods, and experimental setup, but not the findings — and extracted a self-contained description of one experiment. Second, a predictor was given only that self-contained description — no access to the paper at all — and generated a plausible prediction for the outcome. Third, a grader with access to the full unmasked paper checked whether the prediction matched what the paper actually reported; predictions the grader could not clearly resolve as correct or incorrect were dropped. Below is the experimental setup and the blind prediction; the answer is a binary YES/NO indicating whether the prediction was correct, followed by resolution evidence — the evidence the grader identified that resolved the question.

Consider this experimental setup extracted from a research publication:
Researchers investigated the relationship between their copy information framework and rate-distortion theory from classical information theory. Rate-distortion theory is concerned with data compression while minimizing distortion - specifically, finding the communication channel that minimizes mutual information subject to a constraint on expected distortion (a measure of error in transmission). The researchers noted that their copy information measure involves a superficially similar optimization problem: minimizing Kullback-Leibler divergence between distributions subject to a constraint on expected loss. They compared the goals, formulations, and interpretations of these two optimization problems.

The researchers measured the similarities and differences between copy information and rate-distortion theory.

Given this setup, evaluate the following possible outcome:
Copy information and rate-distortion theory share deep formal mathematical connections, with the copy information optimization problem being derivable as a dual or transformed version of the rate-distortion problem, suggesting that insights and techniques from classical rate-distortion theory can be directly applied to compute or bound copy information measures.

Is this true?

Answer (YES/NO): NO